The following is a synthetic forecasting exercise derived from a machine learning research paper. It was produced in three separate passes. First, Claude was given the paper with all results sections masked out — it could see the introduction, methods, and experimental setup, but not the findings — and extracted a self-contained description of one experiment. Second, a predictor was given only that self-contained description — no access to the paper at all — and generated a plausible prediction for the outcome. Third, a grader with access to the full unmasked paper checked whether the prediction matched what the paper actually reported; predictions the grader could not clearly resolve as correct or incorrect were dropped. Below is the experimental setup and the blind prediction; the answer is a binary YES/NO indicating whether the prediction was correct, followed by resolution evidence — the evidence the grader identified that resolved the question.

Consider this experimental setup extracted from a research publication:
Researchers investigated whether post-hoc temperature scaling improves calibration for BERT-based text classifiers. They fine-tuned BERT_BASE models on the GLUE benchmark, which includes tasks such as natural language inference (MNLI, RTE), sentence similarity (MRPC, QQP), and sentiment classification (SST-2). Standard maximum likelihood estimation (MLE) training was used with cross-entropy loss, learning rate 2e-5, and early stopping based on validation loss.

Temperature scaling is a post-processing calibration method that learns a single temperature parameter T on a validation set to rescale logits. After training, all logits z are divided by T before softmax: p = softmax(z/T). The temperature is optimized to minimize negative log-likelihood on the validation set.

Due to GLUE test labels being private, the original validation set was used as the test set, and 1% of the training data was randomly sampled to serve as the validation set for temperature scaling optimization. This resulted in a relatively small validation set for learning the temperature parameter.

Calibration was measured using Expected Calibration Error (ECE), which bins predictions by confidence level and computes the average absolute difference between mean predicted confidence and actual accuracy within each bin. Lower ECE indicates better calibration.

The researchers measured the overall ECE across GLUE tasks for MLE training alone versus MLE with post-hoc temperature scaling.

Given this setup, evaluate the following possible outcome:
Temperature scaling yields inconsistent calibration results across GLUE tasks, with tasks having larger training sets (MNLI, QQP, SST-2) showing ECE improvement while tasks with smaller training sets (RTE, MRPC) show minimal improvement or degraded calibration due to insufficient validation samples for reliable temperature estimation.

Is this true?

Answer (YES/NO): NO